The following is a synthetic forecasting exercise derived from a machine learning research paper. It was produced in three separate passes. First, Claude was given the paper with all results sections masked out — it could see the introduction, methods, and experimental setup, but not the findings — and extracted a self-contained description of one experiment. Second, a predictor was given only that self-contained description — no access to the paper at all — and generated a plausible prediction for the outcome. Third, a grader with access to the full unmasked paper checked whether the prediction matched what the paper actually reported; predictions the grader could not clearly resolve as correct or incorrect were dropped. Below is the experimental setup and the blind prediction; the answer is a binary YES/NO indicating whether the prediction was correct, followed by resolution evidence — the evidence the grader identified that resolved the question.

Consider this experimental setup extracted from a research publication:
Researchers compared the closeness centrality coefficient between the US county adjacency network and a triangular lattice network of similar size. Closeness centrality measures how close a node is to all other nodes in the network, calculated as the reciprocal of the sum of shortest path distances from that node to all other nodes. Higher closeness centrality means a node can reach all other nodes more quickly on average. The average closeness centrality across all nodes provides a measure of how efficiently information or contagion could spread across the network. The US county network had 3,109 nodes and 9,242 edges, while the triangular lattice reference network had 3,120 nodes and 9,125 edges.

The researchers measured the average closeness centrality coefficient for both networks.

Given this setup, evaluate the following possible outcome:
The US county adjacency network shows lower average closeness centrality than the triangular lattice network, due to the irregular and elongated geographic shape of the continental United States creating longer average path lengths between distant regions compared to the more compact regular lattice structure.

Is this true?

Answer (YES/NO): NO